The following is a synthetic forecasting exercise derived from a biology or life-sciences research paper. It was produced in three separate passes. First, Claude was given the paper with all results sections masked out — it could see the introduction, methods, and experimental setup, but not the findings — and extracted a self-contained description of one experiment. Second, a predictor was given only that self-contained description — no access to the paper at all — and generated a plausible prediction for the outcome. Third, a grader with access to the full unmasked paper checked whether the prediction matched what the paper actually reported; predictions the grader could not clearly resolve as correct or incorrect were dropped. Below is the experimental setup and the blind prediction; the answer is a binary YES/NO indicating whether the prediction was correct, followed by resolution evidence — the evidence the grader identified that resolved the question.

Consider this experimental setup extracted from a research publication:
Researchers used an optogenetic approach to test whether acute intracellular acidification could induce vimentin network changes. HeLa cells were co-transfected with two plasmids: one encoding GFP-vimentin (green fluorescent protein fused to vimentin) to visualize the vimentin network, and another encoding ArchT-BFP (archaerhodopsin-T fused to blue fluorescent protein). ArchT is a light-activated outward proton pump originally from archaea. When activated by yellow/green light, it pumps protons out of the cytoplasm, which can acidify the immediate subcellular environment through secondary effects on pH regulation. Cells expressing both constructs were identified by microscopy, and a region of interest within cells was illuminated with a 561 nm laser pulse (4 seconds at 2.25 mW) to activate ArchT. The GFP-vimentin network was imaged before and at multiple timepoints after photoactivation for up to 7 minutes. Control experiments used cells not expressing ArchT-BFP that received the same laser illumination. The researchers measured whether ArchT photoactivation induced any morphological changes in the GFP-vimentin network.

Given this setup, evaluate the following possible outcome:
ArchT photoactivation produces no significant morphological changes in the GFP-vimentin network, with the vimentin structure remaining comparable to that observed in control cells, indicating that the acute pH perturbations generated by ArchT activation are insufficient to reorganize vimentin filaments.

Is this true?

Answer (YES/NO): NO